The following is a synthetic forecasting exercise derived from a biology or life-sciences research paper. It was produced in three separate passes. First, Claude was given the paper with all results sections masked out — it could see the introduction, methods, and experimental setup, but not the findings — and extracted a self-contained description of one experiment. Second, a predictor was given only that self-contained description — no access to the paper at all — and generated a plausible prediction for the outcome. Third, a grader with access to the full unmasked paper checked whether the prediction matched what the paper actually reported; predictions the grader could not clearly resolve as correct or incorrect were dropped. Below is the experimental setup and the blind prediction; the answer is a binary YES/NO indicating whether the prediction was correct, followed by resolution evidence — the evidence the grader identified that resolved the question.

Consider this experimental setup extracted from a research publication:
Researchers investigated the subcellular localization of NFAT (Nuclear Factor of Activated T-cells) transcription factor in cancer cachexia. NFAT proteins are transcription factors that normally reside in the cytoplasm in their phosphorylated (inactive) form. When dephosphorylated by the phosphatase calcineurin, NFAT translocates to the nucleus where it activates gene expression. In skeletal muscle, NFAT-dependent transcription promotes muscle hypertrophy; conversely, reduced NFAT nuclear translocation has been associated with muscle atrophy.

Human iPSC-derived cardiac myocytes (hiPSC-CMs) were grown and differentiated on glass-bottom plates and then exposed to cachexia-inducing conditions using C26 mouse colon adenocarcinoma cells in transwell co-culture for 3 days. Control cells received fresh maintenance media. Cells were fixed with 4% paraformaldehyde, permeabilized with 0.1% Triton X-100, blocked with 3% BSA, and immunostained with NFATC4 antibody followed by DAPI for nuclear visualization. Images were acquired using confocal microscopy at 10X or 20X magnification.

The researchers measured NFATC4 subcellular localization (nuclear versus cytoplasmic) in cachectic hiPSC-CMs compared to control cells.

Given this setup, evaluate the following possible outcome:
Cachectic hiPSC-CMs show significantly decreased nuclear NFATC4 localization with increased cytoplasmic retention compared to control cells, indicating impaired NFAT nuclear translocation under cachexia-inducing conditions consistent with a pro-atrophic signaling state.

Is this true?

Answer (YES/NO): YES